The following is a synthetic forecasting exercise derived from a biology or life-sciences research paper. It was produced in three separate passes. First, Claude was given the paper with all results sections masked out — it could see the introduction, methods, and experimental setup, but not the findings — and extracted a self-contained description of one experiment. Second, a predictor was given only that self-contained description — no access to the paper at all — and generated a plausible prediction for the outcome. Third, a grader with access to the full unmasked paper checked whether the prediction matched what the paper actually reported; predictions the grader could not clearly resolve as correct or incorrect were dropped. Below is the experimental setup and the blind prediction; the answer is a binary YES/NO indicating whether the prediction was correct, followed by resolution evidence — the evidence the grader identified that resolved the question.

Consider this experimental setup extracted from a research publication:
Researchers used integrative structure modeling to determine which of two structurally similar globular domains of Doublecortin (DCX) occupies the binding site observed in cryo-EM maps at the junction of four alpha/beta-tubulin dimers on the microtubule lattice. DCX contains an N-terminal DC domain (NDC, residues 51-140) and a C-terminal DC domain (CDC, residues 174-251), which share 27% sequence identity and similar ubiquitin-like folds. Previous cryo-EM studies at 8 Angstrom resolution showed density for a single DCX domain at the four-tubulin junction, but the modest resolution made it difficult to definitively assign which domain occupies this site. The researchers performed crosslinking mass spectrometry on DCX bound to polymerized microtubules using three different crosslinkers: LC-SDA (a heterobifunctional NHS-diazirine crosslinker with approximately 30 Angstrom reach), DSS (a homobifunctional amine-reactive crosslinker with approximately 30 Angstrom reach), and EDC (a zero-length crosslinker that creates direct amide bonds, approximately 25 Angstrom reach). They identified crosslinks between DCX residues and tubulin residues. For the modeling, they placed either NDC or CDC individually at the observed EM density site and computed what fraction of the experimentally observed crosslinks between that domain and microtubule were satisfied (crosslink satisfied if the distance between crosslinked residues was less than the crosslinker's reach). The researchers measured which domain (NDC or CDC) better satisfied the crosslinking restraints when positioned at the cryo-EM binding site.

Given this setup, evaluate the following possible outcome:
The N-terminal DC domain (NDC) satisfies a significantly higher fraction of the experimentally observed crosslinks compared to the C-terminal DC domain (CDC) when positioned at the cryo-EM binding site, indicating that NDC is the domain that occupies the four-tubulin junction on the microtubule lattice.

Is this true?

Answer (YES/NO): YES